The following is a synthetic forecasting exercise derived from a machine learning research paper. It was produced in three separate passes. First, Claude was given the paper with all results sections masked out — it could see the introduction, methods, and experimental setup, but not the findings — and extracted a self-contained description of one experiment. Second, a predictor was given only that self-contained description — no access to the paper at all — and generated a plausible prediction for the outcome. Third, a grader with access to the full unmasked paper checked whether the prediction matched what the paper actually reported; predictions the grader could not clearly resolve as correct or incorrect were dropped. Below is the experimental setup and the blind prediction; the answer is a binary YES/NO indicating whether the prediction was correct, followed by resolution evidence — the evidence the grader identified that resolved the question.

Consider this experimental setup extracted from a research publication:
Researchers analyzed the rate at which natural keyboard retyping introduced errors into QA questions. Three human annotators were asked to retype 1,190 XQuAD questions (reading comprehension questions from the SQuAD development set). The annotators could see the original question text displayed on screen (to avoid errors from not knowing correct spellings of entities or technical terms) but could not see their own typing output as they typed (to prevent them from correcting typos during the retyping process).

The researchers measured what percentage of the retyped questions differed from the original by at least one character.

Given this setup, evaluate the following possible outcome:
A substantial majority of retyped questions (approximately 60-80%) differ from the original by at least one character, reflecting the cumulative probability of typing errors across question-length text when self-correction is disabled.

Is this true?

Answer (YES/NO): NO